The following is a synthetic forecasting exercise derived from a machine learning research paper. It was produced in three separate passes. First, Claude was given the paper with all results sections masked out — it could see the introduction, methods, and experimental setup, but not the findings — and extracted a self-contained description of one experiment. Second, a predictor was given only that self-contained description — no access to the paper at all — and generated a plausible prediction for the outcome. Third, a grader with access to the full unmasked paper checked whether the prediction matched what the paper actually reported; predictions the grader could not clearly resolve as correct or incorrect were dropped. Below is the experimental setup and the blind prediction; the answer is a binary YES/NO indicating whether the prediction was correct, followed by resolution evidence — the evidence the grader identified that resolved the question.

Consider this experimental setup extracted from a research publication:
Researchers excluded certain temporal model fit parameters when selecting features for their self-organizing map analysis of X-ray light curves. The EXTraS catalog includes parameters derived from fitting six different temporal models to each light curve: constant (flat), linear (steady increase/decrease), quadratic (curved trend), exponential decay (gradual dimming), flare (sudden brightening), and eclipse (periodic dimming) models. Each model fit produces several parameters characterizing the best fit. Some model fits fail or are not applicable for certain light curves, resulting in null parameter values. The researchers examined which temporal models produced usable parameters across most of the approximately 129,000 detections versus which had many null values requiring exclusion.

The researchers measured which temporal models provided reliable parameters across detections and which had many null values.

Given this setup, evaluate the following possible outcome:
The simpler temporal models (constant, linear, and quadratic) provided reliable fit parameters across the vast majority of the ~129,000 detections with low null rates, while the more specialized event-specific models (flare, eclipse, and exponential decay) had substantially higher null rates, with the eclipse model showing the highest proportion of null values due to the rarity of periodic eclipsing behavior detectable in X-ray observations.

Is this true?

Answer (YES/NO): NO